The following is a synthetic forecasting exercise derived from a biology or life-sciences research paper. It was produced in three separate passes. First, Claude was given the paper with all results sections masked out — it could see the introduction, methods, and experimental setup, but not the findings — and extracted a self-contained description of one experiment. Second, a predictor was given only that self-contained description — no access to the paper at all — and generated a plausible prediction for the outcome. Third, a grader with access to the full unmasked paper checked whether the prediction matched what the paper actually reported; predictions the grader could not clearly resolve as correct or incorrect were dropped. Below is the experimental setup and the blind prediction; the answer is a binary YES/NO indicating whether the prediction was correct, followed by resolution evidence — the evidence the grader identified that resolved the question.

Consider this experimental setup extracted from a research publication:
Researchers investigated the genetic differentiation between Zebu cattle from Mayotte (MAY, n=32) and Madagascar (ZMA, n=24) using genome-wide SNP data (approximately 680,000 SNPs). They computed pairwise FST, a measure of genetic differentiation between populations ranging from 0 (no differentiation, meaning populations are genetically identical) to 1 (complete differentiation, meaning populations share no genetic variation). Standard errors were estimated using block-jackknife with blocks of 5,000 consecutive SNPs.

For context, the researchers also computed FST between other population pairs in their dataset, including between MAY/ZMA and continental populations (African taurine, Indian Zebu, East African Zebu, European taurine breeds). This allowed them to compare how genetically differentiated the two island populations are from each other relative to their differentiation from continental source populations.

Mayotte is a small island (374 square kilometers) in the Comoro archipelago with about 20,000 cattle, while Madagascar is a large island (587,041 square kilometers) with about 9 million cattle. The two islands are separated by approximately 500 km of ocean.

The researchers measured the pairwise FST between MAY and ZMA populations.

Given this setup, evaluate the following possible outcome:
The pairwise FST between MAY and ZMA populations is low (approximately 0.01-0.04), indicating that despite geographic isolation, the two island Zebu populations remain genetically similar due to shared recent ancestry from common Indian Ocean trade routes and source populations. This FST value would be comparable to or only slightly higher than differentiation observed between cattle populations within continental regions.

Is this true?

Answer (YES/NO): YES